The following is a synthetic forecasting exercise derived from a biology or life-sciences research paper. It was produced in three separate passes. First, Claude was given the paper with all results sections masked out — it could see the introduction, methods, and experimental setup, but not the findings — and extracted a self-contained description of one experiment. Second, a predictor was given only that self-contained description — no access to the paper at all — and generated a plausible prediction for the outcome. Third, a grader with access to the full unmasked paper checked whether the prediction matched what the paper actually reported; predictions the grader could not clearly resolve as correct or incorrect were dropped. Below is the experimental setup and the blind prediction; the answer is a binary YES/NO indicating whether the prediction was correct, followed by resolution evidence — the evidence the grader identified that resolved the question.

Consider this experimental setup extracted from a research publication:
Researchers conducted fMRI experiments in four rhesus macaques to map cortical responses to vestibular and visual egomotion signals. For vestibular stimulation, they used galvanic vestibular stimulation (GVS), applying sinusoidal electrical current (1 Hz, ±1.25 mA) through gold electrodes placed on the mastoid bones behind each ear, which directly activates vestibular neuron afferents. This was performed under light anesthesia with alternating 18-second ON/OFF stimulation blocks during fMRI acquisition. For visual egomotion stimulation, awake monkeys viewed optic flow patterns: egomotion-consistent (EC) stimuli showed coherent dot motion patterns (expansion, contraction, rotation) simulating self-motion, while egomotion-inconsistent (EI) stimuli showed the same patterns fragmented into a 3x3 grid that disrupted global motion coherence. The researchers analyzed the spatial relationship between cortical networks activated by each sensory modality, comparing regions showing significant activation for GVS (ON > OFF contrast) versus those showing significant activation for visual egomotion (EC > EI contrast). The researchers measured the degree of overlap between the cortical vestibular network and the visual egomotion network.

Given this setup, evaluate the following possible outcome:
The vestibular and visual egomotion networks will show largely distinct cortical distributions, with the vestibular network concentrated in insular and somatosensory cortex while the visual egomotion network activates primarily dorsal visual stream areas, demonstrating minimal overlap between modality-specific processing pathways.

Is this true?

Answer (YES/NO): NO